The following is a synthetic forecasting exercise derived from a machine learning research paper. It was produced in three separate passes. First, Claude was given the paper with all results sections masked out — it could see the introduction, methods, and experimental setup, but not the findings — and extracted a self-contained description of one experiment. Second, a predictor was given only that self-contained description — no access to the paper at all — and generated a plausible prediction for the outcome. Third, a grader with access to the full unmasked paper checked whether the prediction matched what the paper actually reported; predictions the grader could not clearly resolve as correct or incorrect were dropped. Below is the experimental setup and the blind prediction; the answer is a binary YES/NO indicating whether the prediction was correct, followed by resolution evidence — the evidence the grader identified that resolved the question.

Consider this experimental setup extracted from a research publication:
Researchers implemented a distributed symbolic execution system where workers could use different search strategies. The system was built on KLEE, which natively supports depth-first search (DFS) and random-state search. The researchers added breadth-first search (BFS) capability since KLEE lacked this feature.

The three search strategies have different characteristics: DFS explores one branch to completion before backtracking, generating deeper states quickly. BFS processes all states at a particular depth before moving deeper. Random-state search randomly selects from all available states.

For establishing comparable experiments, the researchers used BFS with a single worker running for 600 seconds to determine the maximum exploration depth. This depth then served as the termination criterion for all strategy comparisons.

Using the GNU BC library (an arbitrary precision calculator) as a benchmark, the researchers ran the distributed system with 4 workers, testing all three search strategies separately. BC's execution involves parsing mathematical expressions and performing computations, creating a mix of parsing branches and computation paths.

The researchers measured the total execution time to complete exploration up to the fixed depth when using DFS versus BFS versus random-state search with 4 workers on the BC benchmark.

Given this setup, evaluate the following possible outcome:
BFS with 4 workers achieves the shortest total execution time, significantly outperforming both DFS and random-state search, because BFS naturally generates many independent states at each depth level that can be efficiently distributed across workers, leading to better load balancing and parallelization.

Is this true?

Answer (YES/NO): NO